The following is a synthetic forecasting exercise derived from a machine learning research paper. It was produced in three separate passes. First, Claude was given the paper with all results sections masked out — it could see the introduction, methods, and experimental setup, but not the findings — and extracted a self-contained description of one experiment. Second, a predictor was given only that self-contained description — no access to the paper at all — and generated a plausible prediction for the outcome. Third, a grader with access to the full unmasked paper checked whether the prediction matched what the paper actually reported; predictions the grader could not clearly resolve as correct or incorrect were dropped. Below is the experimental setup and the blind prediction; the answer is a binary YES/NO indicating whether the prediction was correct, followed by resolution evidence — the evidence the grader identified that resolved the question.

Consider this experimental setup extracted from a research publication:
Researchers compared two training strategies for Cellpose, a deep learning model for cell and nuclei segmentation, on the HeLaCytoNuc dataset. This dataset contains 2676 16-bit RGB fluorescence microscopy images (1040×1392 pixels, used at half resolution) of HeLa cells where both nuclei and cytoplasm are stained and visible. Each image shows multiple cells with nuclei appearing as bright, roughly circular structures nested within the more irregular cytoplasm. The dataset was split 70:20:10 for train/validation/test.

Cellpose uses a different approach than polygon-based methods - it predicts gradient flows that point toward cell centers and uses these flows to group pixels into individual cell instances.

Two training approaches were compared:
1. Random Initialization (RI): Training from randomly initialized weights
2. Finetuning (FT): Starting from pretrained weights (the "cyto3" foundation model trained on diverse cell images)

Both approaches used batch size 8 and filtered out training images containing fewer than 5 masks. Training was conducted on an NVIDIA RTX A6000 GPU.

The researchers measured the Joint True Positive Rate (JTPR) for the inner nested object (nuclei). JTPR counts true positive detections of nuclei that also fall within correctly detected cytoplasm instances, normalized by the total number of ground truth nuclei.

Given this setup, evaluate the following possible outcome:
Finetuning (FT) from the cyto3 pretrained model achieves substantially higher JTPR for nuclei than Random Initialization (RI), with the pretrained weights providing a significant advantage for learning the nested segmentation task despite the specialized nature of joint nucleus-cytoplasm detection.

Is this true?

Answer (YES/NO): NO